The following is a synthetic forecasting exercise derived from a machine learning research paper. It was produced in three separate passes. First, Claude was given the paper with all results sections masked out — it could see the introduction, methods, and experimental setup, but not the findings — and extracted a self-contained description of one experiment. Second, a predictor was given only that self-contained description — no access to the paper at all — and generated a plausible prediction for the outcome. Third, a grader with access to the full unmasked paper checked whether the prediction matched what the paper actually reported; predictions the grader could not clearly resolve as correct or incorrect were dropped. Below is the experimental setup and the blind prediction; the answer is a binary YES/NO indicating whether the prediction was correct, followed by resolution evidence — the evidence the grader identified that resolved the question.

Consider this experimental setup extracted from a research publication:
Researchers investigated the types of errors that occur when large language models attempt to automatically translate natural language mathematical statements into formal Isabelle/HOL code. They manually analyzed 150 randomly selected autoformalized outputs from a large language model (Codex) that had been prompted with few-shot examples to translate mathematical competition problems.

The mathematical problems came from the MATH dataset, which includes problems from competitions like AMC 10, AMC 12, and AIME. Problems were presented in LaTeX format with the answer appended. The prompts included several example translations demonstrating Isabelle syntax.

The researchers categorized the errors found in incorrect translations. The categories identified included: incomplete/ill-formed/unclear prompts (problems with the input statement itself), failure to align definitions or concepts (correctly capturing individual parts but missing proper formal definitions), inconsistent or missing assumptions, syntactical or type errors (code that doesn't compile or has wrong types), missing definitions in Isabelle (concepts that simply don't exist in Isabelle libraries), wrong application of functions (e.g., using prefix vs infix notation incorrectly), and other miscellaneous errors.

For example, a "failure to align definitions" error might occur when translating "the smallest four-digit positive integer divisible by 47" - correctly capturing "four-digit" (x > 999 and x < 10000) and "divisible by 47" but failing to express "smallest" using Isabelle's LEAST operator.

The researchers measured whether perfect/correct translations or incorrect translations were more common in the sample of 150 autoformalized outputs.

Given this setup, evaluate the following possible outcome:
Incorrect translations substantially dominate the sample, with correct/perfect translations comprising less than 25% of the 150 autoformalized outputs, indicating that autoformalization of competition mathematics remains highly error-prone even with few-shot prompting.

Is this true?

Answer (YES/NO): NO